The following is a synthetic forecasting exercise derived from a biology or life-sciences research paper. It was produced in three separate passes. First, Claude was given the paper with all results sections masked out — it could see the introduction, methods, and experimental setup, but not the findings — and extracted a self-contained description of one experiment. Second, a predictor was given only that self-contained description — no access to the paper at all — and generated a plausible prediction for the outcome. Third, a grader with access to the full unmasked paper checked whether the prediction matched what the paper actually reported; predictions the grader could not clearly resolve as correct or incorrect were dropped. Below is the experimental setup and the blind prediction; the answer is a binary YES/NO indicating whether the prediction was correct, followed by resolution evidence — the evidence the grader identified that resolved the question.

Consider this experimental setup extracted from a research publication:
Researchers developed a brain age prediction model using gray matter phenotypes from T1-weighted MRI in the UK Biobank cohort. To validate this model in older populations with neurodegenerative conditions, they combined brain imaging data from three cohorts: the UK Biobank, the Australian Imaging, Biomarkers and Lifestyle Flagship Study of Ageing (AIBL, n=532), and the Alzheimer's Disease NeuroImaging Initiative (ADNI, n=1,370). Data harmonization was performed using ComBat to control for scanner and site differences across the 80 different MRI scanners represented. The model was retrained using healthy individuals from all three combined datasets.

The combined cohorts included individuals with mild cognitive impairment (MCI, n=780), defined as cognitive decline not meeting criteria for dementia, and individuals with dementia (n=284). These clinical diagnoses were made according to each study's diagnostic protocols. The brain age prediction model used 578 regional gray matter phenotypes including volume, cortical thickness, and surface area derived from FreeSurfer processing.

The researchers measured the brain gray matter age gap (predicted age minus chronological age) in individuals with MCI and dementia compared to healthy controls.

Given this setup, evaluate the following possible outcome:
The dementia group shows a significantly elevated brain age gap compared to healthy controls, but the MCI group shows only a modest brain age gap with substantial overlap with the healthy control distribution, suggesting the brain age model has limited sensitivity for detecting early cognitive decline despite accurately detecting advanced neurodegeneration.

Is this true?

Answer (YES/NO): NO